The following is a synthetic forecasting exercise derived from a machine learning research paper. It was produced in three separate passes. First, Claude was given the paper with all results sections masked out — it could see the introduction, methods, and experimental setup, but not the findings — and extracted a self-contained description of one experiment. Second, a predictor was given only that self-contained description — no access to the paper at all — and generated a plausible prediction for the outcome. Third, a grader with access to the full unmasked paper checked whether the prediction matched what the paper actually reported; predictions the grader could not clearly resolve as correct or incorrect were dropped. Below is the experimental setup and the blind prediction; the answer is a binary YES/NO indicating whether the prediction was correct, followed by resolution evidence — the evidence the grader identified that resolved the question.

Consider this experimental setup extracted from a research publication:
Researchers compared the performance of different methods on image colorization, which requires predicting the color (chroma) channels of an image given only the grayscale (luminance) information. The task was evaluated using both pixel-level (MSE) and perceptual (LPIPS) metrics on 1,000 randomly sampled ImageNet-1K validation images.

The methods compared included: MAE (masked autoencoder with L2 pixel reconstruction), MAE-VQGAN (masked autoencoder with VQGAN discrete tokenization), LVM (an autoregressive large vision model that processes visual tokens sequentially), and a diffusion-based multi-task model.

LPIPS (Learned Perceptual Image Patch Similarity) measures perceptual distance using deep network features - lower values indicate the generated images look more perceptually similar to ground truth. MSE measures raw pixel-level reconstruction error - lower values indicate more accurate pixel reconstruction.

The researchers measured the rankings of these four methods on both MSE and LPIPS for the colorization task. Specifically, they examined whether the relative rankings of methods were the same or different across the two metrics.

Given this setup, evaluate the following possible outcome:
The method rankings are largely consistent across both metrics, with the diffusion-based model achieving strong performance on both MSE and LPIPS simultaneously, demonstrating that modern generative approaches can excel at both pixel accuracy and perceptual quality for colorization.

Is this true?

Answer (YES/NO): NO